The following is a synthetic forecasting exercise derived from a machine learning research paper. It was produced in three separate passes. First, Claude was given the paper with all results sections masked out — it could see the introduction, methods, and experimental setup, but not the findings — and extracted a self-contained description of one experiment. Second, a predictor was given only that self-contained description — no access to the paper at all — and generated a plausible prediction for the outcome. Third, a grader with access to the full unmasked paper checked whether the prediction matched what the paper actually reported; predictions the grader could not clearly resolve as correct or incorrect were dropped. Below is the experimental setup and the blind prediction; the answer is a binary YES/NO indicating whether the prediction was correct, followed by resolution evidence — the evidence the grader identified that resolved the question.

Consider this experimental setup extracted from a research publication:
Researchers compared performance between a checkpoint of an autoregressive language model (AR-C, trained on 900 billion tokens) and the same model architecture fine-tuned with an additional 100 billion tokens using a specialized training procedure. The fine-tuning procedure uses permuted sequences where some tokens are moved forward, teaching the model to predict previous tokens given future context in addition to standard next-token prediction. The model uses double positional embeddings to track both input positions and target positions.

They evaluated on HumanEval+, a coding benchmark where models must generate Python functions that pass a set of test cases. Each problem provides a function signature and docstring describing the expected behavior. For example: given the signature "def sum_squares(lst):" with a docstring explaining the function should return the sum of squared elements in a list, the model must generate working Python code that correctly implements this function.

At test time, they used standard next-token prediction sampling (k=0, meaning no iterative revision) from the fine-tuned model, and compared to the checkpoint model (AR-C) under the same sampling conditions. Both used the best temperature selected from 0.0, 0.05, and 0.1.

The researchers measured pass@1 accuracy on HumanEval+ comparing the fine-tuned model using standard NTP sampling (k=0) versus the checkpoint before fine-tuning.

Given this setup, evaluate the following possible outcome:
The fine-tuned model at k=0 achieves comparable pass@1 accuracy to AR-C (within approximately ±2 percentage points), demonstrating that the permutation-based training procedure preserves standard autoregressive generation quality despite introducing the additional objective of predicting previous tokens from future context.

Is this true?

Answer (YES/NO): NO